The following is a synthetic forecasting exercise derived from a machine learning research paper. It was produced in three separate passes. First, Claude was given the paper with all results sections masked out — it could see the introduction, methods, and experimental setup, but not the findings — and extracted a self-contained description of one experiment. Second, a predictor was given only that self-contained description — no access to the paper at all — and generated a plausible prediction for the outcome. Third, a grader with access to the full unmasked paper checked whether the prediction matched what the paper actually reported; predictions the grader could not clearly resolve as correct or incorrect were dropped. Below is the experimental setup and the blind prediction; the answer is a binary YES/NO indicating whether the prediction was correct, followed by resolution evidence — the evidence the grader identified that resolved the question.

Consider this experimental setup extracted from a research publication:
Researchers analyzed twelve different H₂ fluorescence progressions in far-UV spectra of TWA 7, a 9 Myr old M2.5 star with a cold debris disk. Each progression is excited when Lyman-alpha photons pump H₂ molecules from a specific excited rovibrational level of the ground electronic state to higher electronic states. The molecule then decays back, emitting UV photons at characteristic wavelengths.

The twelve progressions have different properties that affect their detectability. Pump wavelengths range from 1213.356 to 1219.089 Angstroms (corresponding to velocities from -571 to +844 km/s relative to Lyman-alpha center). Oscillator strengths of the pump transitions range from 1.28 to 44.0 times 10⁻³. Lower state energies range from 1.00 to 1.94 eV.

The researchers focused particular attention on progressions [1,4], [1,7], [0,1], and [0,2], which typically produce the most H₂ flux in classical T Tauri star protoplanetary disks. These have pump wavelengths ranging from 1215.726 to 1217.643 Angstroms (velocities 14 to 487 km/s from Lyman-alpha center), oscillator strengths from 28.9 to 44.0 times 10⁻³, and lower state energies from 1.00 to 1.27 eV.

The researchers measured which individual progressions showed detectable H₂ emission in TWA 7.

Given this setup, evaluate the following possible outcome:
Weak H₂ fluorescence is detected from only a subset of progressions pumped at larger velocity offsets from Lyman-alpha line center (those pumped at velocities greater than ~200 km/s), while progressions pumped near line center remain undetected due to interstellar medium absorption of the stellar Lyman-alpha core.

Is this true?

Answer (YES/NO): NO